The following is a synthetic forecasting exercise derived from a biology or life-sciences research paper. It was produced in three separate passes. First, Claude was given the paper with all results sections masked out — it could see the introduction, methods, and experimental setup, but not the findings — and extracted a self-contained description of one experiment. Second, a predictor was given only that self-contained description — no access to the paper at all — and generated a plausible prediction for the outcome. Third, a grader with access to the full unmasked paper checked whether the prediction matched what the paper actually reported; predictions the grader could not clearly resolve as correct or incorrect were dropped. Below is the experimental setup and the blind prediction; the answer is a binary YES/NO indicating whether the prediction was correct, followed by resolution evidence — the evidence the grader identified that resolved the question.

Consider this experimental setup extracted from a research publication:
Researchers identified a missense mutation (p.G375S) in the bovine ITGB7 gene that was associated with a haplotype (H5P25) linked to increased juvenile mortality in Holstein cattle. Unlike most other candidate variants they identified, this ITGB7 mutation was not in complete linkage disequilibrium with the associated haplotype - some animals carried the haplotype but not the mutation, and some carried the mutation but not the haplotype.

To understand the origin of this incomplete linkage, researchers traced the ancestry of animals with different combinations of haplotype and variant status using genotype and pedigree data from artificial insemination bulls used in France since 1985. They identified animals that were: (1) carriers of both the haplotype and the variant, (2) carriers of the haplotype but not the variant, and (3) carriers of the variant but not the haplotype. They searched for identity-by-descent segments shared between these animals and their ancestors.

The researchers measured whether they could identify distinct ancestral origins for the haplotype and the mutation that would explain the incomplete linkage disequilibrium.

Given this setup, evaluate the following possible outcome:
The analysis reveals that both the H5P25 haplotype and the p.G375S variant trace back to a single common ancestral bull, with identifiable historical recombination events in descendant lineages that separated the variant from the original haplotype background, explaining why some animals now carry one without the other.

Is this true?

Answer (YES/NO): NO